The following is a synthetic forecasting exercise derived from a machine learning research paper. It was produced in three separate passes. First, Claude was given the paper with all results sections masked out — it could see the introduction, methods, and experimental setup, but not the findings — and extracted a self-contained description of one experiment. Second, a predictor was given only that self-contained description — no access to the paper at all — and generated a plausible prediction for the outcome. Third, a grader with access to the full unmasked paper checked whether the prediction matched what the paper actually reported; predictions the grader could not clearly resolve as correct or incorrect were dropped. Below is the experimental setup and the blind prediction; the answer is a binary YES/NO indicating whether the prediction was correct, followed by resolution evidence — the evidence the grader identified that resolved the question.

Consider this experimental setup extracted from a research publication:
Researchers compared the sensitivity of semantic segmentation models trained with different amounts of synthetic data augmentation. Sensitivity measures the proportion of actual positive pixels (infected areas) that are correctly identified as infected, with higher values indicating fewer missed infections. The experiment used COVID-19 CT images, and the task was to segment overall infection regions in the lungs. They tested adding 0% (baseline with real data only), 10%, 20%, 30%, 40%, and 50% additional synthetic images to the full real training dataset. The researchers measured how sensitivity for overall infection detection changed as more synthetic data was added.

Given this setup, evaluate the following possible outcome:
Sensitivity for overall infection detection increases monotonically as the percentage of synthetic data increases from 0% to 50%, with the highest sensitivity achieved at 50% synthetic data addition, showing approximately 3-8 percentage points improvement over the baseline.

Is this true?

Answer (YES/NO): NO